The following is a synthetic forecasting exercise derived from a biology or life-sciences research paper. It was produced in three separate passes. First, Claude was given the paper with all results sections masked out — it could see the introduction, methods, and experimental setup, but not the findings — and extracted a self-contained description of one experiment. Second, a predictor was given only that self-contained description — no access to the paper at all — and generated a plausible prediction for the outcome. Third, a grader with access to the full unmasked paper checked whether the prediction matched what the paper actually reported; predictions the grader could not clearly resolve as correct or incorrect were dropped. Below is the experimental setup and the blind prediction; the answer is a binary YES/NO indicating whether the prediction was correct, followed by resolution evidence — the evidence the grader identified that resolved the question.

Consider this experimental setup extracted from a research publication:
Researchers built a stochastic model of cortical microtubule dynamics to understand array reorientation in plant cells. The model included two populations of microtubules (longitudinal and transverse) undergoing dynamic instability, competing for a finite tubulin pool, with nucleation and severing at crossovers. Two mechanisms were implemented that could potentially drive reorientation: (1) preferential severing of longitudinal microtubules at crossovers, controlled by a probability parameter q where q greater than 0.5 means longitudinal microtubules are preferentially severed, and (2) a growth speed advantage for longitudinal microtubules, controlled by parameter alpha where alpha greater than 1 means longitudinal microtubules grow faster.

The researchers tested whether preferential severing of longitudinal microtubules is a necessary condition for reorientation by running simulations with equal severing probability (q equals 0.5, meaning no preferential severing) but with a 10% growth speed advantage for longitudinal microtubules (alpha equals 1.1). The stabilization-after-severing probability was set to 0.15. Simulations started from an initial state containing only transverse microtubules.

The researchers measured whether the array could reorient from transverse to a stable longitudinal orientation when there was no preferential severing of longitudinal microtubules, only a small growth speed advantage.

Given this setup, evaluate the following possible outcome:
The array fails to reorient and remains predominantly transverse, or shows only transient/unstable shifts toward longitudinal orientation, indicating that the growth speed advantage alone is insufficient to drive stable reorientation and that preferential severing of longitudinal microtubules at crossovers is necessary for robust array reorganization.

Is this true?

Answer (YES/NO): NO